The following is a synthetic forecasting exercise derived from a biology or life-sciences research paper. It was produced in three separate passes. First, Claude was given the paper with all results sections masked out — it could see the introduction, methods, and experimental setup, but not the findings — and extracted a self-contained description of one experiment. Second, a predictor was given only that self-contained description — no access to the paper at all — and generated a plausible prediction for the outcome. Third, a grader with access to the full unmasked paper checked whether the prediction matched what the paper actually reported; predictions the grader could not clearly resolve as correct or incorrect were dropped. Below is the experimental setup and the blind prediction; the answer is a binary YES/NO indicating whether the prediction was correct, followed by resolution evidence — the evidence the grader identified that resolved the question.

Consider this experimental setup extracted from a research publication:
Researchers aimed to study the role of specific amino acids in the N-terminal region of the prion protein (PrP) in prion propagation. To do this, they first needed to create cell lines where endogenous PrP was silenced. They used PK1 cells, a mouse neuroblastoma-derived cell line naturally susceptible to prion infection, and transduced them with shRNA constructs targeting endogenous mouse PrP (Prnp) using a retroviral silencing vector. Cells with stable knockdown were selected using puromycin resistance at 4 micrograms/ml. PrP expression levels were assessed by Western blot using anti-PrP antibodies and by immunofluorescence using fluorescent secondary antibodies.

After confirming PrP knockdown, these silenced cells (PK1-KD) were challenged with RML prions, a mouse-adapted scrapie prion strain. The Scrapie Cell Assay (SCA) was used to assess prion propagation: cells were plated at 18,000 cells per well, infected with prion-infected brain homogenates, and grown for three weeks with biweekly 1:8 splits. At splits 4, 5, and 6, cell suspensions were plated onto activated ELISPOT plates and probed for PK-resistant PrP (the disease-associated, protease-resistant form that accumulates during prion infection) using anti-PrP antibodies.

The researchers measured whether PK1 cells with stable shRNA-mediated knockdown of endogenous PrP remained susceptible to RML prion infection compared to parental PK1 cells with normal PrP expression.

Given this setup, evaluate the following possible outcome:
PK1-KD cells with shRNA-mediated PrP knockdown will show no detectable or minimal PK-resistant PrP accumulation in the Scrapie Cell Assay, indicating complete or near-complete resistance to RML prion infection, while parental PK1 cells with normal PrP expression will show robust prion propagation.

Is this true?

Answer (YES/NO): YES